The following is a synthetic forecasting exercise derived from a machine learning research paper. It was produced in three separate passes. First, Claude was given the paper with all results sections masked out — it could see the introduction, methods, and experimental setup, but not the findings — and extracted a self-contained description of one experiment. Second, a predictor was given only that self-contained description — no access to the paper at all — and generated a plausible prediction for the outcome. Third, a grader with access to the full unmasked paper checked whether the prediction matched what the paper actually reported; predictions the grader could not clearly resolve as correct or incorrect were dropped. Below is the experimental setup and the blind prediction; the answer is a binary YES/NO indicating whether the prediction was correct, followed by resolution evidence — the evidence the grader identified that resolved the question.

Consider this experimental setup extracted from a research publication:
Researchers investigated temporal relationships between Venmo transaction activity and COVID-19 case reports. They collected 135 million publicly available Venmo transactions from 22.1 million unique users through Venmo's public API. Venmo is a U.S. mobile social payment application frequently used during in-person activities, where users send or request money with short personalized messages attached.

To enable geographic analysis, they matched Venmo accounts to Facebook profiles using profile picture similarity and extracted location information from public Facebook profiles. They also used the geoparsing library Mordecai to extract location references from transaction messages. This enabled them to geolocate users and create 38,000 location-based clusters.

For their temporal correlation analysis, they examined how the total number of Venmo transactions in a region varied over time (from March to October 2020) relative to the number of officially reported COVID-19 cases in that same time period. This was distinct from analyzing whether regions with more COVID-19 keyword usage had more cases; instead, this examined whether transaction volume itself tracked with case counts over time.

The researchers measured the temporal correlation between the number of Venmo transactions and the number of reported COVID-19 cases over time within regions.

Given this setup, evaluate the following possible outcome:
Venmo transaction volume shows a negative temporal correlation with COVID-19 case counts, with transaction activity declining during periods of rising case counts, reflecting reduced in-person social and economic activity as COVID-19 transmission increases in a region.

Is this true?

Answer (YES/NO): YES